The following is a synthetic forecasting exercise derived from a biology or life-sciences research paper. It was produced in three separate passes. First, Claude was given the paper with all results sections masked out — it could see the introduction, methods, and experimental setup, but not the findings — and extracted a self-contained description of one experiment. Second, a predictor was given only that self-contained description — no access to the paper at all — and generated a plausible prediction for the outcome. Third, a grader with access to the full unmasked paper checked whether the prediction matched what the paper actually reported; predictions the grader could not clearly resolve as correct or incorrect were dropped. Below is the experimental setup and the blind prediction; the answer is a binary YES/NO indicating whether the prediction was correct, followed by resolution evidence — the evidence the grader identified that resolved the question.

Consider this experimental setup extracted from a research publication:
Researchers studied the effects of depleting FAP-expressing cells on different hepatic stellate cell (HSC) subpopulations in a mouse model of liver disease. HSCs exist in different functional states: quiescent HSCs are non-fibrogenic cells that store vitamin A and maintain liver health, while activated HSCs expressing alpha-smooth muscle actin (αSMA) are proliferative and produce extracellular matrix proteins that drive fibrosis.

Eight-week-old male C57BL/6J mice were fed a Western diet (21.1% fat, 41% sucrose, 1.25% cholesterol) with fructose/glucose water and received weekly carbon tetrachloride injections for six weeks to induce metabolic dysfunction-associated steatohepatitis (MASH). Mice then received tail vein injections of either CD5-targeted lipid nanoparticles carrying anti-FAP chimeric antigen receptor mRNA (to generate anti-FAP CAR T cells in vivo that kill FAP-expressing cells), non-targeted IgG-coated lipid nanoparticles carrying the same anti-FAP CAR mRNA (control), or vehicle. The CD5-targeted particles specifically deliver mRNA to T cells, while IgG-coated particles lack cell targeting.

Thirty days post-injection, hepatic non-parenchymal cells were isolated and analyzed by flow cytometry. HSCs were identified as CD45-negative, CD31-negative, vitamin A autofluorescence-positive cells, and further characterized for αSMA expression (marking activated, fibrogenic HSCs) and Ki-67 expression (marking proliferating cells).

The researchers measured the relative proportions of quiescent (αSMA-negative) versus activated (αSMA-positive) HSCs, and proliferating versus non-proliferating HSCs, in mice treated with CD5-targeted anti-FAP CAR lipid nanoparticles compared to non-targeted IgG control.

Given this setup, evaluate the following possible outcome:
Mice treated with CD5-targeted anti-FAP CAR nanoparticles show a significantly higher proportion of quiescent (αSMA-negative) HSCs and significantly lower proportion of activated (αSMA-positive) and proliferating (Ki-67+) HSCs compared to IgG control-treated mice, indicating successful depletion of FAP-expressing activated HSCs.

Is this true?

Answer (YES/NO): YES